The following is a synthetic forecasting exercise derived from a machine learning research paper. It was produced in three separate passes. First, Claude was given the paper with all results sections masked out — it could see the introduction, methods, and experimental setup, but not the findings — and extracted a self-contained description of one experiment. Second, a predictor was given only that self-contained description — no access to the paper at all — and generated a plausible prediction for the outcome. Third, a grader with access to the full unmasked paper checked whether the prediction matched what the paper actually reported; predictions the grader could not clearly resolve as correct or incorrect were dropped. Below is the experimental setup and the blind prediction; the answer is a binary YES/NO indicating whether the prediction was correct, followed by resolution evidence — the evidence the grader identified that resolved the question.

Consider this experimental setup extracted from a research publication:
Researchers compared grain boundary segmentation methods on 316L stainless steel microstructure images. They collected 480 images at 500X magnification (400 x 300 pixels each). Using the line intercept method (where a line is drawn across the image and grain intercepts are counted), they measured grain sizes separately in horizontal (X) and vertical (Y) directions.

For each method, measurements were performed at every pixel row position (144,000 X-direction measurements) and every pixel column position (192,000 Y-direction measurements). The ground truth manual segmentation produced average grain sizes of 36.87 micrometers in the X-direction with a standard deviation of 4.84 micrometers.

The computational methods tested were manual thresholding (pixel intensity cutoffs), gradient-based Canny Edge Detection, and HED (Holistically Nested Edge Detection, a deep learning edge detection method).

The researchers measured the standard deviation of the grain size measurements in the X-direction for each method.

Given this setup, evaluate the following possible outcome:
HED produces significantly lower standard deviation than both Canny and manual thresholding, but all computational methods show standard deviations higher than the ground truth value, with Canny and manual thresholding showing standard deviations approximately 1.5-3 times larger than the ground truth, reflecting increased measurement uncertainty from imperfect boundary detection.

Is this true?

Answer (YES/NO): NO